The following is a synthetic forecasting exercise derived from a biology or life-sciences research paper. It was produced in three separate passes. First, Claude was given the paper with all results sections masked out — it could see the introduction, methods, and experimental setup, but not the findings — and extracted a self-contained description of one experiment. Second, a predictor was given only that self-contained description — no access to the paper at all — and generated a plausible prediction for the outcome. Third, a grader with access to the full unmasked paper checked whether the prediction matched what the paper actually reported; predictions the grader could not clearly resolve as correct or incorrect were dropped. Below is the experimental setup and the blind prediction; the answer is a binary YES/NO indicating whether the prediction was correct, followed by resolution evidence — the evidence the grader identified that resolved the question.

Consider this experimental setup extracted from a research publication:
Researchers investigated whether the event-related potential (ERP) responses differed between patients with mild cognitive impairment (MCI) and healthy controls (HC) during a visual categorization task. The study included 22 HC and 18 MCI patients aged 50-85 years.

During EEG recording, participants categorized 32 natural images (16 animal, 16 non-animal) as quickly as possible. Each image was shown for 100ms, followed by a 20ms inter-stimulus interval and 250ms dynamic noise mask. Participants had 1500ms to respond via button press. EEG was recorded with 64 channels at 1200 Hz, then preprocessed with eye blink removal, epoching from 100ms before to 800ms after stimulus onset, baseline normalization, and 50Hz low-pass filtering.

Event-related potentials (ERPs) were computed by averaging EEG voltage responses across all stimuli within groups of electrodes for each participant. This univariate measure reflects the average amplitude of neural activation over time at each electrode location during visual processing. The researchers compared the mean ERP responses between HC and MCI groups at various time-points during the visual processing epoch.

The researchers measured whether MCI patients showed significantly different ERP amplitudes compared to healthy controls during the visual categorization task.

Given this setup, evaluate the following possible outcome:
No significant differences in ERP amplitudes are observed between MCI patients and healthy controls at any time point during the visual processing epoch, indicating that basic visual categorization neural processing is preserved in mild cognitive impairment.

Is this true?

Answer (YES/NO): NO